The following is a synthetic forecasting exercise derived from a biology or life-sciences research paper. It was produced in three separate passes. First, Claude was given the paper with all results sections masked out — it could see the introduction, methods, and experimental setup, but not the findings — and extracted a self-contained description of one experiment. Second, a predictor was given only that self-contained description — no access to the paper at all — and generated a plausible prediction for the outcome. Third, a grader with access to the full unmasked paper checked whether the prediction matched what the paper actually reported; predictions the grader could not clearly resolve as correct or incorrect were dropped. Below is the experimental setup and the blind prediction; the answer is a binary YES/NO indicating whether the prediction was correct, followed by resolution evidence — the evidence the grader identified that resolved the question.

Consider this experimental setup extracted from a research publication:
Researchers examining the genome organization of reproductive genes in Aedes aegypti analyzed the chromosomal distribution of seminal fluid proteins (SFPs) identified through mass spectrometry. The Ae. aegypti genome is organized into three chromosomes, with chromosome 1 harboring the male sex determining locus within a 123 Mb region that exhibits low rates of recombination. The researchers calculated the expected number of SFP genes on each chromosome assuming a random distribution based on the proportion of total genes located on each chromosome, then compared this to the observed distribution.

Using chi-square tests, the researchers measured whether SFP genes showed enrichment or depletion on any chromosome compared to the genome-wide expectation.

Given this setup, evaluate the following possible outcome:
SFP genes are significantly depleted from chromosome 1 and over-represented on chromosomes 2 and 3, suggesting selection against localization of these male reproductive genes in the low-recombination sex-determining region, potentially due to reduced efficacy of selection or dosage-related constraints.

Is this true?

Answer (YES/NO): NO